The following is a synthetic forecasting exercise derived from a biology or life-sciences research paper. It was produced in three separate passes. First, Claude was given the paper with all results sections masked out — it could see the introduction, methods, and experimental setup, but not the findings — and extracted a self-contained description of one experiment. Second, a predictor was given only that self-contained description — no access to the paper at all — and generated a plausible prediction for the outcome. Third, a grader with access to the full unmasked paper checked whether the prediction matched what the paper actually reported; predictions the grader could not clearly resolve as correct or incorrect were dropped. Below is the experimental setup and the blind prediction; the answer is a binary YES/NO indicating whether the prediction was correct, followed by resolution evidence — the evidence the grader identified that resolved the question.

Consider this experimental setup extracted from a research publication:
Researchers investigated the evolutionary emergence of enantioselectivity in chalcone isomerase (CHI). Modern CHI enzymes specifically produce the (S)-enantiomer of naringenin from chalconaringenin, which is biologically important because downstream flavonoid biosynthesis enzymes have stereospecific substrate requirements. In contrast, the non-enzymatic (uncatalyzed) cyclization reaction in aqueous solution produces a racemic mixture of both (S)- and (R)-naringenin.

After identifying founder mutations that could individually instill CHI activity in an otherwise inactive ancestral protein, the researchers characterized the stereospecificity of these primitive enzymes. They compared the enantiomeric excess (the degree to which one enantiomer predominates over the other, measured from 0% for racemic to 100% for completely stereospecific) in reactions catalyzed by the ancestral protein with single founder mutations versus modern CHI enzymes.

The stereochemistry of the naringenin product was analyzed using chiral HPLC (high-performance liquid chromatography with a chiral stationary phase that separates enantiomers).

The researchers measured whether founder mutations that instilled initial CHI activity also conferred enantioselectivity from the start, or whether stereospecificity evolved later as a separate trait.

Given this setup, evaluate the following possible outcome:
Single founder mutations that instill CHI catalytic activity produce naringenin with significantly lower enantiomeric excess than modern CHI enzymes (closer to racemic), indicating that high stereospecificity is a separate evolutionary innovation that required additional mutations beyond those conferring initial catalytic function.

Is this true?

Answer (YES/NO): NO